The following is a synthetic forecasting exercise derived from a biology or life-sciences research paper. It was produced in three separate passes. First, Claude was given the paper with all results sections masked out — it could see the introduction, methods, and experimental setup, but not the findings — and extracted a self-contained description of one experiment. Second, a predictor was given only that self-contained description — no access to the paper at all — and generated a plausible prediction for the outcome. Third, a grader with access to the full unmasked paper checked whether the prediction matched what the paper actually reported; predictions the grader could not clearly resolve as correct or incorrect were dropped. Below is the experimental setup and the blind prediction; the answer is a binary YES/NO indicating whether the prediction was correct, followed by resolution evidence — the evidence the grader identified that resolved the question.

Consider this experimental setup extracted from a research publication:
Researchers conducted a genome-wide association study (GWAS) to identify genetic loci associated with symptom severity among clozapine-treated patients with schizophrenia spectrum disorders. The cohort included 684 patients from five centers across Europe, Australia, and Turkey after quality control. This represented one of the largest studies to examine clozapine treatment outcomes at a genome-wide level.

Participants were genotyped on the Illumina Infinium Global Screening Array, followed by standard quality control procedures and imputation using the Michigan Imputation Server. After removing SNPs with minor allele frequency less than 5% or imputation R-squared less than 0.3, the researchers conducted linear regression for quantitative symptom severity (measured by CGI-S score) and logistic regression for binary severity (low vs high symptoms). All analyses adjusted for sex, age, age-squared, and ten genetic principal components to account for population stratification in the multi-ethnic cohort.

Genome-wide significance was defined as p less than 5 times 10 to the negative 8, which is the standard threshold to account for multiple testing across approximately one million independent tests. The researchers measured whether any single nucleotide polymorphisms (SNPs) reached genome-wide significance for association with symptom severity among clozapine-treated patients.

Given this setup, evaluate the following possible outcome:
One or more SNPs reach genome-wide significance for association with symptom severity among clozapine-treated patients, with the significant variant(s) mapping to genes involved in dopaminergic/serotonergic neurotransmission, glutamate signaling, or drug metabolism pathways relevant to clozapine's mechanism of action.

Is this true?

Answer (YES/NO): NO